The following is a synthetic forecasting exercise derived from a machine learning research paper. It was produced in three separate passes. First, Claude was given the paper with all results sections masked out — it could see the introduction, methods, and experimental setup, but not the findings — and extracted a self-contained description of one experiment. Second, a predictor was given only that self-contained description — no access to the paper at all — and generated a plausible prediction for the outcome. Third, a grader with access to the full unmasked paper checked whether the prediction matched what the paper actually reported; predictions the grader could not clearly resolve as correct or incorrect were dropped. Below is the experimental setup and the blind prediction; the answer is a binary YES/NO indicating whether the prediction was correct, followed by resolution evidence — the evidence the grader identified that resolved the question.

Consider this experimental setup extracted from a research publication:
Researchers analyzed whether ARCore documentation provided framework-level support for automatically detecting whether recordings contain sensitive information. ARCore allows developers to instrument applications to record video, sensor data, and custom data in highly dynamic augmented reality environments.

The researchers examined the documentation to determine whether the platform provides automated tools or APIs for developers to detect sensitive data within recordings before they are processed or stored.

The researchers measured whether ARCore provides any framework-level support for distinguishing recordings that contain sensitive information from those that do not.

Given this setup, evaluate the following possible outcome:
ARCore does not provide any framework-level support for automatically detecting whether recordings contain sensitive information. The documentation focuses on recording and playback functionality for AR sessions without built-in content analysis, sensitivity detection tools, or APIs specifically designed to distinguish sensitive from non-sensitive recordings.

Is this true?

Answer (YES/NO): YES